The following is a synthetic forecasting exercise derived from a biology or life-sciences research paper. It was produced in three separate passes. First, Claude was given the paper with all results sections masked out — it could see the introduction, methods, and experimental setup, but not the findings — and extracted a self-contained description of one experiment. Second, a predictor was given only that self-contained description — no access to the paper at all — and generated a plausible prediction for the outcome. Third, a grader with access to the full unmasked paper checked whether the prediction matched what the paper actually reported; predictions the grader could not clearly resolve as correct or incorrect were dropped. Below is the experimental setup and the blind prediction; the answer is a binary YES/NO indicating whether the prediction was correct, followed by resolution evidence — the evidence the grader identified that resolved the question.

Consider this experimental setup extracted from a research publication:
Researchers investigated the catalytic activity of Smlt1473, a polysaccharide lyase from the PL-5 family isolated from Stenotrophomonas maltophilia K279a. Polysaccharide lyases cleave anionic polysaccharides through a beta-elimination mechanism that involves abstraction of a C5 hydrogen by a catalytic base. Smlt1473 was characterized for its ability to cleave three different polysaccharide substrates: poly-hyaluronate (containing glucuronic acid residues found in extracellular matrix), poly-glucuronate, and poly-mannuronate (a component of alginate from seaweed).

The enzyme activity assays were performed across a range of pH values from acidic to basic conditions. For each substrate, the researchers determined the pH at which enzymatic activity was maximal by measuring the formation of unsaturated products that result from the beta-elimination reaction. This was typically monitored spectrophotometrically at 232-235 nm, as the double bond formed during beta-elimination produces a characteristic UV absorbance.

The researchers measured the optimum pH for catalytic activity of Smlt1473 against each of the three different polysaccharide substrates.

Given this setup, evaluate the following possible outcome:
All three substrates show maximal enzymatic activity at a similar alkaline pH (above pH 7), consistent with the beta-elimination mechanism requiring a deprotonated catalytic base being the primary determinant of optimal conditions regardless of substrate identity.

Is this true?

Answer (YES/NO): NO